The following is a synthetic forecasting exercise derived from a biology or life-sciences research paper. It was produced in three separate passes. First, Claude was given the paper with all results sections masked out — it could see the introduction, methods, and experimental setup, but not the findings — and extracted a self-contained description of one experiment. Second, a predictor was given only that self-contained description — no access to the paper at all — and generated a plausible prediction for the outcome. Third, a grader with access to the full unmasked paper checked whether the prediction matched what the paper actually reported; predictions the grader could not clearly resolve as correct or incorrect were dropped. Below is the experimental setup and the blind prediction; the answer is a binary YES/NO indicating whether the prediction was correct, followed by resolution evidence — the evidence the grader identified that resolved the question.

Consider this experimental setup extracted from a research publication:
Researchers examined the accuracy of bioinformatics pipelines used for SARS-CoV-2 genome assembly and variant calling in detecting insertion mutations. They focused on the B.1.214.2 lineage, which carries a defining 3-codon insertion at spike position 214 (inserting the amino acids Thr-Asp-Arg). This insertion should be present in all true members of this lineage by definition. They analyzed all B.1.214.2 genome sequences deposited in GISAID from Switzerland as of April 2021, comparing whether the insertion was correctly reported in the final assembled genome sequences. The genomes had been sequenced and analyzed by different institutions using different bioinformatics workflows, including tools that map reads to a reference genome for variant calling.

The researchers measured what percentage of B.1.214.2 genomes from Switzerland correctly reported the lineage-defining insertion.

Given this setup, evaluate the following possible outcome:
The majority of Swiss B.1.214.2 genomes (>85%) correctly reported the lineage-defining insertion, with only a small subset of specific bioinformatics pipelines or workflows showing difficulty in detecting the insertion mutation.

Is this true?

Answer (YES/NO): NO